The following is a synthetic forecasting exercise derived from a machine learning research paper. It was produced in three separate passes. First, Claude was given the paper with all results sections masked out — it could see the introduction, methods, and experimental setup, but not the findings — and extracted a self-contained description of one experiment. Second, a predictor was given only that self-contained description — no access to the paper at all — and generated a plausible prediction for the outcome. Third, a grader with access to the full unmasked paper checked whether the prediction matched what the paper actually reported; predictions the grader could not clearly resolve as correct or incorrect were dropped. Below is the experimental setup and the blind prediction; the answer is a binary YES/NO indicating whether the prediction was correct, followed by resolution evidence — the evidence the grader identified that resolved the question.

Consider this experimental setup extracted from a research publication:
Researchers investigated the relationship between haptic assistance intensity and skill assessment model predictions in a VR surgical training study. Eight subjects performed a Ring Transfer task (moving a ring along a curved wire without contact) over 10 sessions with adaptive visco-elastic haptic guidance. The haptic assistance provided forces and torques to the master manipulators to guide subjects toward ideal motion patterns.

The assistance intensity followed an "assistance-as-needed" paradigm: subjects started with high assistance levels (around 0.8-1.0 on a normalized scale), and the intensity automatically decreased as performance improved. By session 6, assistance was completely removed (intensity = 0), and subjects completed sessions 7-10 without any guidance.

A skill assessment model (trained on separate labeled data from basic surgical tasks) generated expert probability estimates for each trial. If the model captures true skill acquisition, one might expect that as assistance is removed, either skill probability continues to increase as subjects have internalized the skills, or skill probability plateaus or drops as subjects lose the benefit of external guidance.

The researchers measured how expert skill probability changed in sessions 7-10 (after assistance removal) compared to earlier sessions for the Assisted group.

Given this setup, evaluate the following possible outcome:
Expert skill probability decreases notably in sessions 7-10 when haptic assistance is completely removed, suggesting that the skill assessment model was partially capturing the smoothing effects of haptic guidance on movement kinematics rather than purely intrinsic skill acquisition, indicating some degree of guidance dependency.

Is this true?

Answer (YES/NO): NO